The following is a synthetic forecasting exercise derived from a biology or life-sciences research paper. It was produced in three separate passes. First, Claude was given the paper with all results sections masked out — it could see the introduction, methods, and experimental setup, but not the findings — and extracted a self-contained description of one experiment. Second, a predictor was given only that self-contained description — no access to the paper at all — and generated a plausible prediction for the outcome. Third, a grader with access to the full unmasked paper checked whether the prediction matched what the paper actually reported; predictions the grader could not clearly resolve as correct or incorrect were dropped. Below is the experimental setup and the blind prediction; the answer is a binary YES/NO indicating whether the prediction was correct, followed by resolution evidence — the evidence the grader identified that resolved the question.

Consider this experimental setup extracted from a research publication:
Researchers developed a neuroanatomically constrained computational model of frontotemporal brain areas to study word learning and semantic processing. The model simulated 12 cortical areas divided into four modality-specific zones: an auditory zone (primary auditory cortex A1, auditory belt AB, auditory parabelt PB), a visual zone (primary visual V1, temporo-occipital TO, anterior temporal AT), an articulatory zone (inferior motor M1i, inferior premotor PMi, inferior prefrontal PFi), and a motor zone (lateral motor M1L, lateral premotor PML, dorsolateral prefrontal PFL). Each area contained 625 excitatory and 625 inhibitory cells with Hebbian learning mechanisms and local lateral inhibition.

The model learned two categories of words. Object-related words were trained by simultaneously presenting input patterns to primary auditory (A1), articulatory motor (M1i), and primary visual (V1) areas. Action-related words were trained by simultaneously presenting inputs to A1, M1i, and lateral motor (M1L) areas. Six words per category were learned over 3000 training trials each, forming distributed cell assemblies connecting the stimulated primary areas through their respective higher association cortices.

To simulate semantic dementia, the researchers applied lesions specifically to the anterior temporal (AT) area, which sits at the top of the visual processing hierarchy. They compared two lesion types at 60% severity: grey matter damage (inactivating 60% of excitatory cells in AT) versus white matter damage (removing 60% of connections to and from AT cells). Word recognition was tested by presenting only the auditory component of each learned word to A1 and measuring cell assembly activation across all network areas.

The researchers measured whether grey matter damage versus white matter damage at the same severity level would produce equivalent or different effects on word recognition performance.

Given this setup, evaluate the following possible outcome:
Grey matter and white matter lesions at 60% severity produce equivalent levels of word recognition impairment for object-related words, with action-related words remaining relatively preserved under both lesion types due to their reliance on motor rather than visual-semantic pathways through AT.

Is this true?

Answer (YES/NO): NO